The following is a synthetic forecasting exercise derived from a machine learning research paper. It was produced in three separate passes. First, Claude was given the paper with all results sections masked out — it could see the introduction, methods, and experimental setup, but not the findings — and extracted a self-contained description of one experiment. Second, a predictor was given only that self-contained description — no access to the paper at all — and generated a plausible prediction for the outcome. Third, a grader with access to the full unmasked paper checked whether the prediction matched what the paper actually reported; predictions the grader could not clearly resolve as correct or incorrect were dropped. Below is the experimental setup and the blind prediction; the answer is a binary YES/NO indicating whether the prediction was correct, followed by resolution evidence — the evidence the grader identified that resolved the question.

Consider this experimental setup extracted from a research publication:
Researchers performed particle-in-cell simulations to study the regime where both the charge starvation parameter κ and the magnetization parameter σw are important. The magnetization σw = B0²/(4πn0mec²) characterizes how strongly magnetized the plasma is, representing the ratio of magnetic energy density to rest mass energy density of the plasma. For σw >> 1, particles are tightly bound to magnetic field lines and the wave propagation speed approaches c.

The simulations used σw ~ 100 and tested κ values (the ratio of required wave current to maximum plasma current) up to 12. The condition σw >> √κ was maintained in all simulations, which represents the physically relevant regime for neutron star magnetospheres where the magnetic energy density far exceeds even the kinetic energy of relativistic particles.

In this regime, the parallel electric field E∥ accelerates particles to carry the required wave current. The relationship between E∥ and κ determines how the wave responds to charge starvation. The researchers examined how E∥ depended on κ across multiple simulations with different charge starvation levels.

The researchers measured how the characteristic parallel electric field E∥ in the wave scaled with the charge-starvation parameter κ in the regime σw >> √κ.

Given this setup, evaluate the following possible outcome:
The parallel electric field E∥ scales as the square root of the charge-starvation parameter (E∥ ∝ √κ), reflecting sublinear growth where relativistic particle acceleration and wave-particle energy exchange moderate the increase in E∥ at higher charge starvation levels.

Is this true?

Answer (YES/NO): YES